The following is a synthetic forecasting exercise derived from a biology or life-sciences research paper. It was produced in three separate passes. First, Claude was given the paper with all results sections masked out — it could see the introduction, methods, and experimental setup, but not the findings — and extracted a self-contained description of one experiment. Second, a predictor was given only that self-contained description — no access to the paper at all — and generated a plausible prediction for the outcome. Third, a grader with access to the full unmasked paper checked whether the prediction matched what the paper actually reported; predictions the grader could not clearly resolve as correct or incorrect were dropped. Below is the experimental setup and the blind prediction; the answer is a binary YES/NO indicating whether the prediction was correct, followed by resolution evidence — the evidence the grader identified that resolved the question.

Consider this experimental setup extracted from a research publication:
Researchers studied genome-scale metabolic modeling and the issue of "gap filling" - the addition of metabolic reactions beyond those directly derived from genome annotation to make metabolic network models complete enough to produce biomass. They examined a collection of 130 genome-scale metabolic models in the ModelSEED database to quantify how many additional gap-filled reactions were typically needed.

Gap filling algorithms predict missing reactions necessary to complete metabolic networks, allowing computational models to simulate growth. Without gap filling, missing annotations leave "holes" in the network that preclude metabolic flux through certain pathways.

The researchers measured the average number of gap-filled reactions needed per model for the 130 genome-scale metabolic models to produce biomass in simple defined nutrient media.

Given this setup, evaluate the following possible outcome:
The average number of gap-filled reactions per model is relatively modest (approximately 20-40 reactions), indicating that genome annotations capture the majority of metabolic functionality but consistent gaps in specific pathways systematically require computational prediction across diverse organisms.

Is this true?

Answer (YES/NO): NO